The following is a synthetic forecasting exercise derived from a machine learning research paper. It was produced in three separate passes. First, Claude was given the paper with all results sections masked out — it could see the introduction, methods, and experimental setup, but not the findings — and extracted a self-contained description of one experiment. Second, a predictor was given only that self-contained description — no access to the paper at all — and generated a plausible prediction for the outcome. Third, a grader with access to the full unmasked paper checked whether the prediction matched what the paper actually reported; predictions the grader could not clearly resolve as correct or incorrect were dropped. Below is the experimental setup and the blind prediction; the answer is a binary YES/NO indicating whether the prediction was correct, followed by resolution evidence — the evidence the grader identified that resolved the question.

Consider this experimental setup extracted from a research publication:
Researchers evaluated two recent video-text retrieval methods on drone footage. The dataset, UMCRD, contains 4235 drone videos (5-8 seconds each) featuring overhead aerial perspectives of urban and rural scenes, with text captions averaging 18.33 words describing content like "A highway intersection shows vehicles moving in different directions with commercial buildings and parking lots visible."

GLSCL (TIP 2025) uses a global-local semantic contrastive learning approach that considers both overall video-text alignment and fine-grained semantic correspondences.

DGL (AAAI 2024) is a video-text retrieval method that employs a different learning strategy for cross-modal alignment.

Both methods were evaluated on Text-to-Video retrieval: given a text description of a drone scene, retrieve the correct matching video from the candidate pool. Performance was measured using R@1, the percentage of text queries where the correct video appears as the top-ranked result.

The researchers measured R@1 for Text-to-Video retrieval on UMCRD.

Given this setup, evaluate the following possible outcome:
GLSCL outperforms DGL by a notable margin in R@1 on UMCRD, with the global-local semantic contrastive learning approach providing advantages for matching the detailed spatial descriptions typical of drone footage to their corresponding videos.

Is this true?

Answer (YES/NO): YES